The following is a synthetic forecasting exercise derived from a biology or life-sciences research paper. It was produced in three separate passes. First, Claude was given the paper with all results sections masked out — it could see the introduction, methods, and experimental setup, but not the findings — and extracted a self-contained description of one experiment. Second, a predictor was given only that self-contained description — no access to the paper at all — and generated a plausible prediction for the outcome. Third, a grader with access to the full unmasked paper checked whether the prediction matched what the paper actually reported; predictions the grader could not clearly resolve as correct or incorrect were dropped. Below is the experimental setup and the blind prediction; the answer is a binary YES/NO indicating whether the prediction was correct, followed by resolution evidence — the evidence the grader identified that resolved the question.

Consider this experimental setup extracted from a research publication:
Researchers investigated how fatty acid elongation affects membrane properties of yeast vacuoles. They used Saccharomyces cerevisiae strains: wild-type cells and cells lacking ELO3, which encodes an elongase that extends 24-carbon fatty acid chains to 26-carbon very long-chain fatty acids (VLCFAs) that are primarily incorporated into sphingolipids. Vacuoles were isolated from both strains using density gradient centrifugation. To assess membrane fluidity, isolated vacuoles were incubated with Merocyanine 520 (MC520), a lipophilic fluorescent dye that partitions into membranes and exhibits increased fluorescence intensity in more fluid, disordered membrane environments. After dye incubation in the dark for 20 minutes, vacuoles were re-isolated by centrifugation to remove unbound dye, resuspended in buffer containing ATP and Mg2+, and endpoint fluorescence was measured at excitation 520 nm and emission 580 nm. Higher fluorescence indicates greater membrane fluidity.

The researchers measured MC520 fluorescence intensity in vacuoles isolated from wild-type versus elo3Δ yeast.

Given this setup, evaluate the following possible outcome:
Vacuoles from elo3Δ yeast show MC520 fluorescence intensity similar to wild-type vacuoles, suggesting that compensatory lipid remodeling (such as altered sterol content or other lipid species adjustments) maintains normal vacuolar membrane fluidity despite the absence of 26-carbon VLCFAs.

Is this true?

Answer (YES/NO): NO